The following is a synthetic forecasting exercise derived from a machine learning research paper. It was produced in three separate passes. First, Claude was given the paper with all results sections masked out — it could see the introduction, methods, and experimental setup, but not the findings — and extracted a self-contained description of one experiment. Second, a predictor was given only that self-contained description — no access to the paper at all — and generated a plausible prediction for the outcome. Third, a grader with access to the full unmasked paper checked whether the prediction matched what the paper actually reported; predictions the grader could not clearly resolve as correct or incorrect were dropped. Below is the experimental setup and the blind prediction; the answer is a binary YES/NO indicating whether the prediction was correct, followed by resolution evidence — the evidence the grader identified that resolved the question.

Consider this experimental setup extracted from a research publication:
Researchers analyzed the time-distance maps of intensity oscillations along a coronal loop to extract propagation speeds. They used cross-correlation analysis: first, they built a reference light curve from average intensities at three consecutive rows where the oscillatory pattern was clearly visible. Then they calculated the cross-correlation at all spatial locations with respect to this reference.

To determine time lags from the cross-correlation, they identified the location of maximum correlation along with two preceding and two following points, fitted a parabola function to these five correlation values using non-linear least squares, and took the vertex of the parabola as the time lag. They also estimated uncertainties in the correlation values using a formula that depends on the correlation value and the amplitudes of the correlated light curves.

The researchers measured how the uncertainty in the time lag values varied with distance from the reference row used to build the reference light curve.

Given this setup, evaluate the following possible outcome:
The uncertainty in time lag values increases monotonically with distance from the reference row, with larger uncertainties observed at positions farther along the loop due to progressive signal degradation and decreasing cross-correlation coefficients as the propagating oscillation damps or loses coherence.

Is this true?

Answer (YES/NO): NO